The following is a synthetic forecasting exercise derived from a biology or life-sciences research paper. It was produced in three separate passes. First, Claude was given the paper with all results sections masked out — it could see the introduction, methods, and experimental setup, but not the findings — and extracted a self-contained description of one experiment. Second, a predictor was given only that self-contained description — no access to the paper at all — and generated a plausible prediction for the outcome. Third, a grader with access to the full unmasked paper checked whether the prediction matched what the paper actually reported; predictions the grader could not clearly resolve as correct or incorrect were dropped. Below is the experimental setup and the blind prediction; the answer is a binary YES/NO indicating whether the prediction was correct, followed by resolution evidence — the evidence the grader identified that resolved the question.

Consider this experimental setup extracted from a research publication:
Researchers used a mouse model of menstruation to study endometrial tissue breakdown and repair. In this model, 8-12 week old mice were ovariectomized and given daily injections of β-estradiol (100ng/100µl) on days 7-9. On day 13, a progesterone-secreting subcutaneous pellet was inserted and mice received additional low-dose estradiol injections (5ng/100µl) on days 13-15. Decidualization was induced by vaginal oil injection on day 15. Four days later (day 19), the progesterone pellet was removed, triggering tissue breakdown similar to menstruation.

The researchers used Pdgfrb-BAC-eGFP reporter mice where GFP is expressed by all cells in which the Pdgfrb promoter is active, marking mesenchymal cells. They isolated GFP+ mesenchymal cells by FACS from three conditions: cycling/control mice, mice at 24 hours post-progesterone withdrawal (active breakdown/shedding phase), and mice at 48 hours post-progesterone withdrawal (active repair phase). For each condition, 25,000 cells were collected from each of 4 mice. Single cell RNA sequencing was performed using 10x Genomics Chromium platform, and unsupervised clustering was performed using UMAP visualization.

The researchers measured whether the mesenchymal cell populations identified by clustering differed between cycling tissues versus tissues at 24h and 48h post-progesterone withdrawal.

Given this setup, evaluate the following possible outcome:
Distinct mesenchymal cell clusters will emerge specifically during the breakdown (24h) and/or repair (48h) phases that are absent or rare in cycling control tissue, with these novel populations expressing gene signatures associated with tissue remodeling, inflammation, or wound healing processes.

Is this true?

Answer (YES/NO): YES